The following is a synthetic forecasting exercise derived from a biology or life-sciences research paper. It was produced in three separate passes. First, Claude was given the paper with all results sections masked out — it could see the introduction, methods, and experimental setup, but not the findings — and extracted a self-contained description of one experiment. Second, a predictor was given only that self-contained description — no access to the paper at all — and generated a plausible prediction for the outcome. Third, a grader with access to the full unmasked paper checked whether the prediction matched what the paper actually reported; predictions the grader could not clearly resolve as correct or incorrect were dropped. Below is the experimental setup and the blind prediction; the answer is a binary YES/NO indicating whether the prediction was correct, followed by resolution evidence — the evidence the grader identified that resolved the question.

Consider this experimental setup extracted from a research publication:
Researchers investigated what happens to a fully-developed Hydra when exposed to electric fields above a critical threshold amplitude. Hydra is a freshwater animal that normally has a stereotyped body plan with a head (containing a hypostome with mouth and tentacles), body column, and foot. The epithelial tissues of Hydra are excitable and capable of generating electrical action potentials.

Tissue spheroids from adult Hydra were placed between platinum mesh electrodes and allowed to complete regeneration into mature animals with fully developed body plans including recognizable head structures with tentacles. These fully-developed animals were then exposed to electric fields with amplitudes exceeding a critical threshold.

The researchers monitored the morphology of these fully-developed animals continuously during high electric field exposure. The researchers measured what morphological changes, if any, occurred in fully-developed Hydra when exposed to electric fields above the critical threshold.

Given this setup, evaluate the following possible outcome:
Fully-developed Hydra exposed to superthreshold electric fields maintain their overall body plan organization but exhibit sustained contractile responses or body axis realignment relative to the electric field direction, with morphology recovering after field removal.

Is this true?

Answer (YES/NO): NO